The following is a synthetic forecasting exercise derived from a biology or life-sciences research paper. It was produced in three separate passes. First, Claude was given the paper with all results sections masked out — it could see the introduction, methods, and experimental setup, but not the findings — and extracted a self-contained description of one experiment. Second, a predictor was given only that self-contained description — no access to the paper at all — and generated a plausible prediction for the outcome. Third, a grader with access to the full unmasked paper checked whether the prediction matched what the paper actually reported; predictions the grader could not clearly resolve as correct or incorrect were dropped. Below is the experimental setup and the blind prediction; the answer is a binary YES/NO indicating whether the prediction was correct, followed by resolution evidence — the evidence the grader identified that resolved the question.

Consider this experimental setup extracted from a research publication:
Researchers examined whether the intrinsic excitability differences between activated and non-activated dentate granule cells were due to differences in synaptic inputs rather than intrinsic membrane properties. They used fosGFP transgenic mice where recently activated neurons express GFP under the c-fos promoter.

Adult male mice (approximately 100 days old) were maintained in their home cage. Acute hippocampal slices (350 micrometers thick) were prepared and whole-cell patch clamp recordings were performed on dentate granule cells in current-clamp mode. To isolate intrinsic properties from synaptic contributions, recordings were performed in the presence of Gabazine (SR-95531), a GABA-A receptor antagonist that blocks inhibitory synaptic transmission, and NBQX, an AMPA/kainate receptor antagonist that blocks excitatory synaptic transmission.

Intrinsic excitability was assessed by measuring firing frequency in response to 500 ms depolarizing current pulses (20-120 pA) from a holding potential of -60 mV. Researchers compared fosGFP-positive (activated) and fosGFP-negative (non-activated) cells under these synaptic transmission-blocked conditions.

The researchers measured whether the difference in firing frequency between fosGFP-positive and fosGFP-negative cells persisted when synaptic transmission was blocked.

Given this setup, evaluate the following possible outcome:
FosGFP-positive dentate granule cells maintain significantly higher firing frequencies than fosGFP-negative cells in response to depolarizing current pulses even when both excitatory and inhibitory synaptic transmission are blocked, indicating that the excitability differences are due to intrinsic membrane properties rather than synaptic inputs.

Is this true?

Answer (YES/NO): NO